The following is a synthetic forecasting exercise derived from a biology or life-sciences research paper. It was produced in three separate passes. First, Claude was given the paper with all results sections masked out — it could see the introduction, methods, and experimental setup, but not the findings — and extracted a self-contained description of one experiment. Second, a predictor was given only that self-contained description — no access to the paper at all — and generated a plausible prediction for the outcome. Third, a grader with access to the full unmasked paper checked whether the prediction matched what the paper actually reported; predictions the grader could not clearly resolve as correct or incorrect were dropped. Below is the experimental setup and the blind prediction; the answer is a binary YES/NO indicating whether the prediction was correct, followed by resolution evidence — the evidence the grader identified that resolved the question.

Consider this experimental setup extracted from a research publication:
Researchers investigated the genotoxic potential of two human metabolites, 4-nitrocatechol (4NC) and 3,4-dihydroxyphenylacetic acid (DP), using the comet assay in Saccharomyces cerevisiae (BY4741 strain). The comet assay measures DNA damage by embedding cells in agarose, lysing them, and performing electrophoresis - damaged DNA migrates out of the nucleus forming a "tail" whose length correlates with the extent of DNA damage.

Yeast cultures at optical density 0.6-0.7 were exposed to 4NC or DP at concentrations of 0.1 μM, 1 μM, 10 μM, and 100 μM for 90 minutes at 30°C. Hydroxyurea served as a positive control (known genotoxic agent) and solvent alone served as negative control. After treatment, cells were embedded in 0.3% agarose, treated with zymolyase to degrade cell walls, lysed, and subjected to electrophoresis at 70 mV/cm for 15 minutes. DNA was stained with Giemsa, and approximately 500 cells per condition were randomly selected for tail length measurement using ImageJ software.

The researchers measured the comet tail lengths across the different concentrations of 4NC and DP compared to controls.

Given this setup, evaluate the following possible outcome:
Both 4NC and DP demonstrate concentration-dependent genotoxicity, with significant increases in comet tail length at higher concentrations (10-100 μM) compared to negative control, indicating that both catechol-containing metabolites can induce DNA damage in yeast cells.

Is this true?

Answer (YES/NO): YES